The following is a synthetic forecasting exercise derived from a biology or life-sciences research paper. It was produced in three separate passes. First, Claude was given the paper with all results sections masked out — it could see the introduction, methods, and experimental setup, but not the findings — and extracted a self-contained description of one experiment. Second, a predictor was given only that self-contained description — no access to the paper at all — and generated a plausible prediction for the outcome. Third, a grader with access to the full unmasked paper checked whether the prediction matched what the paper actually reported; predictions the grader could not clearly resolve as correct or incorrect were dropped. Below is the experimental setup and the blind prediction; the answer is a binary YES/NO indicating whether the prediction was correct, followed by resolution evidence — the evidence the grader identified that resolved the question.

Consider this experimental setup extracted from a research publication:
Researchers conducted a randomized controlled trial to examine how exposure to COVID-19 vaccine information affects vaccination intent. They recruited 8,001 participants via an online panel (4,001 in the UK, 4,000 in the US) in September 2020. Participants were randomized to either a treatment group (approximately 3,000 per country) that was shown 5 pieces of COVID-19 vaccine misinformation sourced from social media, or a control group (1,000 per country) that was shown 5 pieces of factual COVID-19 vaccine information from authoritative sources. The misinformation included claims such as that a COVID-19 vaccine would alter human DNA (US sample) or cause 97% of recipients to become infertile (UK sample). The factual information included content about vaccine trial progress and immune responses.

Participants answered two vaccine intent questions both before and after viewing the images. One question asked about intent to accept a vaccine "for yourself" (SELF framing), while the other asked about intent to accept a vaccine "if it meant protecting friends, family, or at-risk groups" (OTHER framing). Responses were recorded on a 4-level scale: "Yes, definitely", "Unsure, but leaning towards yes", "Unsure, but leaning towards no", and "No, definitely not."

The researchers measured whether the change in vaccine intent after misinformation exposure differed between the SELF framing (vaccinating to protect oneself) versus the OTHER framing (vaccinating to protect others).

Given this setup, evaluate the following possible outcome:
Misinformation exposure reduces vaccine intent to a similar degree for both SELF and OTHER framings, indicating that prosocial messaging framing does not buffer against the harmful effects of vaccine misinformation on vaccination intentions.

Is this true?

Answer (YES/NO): NO